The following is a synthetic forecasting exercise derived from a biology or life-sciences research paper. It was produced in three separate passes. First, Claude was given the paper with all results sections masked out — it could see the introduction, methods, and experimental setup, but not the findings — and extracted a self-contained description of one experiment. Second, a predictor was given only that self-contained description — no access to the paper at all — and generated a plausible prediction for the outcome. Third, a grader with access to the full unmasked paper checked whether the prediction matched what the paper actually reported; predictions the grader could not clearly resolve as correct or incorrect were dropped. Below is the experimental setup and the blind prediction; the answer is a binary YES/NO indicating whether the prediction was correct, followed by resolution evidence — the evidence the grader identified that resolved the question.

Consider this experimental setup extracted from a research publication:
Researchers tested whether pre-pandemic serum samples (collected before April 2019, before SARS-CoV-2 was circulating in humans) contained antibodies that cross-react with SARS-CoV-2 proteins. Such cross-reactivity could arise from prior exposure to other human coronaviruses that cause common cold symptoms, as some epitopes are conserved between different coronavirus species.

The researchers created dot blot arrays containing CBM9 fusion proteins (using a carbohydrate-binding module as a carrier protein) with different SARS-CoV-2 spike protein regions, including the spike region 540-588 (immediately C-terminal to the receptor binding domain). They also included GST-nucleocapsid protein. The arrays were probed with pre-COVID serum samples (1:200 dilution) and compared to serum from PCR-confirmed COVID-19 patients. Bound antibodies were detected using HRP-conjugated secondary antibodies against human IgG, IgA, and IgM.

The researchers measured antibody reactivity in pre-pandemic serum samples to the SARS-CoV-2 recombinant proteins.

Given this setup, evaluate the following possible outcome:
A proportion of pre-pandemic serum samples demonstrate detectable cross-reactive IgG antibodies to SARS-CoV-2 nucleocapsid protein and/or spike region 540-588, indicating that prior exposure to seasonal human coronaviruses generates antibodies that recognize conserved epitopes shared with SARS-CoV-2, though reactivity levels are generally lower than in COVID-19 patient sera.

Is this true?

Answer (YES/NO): NO